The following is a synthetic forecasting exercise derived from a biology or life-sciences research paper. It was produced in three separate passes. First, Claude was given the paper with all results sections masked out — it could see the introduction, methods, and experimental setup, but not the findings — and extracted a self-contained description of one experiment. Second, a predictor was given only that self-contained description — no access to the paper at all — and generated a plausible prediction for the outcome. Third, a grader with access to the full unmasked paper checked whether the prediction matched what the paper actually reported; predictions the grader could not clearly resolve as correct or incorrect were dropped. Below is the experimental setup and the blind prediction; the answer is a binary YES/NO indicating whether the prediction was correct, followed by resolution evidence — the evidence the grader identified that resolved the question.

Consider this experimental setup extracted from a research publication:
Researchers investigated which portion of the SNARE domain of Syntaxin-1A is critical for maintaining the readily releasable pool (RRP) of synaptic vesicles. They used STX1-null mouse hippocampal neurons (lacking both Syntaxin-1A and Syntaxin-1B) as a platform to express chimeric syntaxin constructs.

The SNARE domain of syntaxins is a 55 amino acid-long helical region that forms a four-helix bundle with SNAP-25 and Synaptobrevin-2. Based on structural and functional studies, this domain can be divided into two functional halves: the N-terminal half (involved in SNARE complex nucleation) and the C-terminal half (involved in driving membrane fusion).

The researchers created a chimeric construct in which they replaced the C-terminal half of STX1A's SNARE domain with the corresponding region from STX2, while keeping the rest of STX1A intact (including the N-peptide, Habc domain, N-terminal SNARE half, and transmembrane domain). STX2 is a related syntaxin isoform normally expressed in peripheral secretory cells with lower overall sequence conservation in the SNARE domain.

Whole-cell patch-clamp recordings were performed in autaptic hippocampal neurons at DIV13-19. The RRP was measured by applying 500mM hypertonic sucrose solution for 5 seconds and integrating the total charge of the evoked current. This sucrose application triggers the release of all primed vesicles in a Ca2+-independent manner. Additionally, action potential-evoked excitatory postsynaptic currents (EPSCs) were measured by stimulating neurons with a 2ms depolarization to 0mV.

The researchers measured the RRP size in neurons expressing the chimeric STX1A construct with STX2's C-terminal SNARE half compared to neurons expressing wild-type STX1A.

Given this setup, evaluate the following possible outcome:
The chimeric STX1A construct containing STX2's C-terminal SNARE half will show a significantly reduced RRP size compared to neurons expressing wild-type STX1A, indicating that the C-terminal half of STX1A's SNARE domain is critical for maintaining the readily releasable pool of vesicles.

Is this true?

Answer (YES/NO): YES